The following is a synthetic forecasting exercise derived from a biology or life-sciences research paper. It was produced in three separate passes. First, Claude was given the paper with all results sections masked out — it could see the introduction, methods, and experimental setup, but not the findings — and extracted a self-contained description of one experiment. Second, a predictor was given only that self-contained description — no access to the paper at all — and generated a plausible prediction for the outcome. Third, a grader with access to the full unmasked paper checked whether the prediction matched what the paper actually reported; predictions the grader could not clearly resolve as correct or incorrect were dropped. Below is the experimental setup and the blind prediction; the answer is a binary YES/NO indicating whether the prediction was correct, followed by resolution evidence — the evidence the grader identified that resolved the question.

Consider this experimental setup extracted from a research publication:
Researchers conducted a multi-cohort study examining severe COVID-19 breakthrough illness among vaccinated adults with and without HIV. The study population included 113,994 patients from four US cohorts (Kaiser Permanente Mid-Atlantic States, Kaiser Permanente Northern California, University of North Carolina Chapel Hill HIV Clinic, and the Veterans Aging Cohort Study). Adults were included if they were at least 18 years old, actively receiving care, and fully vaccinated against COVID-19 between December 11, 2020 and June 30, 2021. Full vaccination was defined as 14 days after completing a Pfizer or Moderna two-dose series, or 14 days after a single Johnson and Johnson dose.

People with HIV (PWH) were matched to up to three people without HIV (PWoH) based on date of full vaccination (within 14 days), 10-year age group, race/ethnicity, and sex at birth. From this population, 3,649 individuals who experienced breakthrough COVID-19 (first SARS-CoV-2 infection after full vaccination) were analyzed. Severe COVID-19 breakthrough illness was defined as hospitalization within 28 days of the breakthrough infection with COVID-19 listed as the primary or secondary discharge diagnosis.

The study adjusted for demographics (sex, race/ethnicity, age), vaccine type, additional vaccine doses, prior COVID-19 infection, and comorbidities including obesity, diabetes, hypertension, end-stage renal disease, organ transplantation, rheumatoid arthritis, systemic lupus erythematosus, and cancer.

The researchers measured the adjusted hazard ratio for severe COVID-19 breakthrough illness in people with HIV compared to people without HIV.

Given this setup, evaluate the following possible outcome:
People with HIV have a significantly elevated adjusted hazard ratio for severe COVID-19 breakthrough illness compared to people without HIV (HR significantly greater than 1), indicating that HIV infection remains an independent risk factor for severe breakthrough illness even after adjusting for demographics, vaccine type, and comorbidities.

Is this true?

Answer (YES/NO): NO